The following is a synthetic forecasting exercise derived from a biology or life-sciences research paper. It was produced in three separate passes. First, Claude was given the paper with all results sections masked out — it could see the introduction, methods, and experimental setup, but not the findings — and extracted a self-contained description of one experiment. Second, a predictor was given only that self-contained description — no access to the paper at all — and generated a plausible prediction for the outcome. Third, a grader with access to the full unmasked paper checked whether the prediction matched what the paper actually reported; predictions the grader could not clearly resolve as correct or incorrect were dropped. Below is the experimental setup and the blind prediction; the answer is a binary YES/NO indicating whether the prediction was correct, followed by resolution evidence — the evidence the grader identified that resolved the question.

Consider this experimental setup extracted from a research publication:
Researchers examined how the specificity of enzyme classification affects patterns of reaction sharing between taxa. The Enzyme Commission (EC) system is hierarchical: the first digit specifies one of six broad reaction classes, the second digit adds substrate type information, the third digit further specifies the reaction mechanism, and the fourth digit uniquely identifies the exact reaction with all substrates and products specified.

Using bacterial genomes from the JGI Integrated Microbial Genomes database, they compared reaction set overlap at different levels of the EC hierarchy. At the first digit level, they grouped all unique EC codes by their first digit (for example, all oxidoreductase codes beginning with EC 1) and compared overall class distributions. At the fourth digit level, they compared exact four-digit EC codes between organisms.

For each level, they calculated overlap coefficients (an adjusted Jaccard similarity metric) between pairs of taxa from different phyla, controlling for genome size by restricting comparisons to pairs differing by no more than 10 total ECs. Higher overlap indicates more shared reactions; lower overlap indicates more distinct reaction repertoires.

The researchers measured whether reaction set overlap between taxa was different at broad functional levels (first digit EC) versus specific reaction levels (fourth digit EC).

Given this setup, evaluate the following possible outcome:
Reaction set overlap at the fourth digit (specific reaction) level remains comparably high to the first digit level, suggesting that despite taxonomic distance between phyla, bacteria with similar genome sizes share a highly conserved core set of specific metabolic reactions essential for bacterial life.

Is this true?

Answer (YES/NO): NO